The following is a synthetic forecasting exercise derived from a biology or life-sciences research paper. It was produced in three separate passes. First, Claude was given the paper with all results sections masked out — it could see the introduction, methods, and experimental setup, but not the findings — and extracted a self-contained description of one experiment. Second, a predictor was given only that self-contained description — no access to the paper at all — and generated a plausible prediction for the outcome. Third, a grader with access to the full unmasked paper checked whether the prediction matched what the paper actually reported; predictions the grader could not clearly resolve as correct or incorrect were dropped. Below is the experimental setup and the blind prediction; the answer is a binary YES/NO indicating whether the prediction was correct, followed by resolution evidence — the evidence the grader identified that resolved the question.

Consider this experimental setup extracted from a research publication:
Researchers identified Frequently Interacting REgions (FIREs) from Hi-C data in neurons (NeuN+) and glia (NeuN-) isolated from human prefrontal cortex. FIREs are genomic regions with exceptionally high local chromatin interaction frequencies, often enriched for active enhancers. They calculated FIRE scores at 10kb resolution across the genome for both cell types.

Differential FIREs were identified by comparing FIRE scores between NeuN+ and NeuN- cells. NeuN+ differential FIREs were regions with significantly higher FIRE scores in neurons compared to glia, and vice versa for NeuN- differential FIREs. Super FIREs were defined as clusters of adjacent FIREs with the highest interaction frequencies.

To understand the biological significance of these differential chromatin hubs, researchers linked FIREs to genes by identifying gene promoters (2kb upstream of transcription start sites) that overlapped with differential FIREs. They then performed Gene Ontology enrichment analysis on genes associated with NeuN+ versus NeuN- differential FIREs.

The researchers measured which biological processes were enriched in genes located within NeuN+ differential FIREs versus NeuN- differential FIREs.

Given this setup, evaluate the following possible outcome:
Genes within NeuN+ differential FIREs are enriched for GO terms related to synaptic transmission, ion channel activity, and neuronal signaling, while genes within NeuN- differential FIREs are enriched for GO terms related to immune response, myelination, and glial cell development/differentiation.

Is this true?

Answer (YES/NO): NO